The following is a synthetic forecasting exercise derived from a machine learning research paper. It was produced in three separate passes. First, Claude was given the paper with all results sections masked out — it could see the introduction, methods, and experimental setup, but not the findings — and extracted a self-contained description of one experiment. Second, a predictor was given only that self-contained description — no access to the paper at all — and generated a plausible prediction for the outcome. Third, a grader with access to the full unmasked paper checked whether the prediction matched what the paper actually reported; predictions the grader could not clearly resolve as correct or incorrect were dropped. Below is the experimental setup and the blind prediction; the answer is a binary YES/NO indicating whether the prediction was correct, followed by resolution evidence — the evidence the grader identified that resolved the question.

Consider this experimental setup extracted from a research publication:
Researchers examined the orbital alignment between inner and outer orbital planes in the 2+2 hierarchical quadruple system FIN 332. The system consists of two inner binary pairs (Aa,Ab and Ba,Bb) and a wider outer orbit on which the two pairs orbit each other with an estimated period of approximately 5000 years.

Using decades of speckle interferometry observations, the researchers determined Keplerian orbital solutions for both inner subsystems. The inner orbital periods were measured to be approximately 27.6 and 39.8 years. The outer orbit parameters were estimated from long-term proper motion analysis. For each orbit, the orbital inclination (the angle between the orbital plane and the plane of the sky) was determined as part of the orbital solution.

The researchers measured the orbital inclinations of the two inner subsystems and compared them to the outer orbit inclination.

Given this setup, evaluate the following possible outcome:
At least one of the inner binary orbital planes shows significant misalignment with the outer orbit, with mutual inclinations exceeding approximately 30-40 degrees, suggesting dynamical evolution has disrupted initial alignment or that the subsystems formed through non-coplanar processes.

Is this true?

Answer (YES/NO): YES